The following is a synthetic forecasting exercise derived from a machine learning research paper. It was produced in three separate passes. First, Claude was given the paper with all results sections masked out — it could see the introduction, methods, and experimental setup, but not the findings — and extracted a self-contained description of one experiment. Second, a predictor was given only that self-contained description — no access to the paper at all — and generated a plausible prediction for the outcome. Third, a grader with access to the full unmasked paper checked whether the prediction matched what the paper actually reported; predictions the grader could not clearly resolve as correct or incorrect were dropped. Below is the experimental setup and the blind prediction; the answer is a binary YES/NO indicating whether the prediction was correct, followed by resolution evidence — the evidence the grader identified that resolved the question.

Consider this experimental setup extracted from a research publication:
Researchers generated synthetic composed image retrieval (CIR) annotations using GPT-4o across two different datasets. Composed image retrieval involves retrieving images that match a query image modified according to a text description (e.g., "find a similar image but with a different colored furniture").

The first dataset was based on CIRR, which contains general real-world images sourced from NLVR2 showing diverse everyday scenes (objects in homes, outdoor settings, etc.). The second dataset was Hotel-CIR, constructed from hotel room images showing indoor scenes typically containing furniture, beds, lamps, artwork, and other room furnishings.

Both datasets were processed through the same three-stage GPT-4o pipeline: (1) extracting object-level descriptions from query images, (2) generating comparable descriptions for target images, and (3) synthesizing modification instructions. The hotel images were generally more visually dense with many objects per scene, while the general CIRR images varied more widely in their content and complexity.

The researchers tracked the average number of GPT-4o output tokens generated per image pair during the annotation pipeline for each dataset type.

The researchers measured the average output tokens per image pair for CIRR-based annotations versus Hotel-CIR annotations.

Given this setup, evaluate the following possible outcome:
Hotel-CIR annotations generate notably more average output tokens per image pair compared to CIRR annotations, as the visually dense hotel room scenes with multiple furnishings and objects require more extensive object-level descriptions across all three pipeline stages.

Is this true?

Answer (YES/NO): YES